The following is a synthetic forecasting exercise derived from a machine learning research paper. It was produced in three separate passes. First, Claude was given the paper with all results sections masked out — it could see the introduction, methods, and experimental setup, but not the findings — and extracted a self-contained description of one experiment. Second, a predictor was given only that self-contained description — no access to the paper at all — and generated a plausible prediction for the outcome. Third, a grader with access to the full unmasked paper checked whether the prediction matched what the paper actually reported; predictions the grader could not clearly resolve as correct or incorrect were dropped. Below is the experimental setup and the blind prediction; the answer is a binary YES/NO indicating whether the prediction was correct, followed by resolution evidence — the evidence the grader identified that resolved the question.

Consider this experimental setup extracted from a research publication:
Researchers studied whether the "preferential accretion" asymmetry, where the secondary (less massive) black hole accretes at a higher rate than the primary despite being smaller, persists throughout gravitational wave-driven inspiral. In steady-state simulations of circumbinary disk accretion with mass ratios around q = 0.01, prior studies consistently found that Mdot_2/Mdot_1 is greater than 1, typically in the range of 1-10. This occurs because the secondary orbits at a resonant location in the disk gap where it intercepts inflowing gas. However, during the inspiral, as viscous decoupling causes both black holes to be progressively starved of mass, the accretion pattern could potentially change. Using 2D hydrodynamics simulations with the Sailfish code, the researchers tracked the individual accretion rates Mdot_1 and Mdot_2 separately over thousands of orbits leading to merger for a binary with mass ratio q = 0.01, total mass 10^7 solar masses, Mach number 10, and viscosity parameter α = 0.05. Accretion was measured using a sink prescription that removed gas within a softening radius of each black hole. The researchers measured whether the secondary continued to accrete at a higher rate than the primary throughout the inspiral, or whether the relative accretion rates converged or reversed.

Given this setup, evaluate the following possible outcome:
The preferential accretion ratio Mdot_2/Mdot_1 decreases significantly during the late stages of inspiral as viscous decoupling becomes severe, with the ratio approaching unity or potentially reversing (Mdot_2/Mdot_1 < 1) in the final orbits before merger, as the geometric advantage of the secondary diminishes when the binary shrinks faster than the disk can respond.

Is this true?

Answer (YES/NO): NO